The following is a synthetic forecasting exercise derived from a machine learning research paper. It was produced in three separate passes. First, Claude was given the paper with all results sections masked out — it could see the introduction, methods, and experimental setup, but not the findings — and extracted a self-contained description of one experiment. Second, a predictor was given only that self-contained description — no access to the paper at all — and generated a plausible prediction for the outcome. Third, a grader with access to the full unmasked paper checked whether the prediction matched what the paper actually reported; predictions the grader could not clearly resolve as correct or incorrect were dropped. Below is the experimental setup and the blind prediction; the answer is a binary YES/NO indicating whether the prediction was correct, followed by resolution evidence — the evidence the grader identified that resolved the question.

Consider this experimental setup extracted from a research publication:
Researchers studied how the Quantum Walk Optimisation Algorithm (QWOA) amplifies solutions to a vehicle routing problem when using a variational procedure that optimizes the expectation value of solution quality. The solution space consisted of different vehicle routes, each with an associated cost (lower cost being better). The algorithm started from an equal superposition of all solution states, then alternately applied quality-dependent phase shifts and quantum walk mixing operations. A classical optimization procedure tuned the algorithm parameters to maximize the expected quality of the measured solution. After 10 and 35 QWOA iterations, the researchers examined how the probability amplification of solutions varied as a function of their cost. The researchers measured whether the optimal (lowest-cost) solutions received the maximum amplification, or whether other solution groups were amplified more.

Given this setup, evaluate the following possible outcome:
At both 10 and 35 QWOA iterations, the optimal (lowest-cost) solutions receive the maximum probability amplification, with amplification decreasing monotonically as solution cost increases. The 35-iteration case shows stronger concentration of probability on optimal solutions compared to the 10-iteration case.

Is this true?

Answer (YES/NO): NO